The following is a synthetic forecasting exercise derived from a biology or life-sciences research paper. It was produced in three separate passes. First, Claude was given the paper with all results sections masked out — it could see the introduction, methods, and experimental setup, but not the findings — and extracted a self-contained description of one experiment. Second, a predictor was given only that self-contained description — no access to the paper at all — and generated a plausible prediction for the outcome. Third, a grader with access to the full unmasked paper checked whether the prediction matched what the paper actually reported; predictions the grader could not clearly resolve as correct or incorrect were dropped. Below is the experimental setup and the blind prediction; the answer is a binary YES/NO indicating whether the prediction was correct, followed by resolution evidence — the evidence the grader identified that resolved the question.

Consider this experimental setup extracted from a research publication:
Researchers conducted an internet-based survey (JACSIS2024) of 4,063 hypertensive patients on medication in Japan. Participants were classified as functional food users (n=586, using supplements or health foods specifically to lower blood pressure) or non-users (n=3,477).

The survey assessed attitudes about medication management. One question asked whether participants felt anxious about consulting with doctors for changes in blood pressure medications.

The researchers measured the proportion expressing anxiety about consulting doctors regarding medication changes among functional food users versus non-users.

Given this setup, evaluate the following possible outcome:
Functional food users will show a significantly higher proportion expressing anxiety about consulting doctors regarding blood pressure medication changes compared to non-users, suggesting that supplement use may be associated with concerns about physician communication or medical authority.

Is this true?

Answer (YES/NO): YES